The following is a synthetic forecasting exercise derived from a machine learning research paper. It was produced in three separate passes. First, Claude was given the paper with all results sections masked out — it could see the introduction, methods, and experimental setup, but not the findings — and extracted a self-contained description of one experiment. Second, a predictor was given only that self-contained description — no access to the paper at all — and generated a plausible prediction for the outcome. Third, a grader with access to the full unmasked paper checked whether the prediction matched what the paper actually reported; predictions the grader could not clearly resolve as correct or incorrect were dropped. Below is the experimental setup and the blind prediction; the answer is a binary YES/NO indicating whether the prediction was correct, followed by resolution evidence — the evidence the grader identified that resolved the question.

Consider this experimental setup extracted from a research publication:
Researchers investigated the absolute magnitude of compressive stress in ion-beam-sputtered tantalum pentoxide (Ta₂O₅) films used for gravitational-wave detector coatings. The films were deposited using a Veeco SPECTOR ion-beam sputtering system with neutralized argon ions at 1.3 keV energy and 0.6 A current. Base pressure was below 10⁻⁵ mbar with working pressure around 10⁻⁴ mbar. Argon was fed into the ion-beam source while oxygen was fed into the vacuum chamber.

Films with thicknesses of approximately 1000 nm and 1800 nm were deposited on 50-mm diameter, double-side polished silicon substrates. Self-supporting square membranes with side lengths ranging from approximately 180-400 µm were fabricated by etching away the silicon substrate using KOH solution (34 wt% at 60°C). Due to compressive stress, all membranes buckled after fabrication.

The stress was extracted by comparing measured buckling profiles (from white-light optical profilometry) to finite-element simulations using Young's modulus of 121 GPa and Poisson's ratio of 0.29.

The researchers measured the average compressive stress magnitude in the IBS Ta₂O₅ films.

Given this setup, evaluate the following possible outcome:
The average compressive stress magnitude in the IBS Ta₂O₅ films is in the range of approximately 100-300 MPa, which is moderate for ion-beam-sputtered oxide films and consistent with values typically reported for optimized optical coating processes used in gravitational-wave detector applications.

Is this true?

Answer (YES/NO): YES